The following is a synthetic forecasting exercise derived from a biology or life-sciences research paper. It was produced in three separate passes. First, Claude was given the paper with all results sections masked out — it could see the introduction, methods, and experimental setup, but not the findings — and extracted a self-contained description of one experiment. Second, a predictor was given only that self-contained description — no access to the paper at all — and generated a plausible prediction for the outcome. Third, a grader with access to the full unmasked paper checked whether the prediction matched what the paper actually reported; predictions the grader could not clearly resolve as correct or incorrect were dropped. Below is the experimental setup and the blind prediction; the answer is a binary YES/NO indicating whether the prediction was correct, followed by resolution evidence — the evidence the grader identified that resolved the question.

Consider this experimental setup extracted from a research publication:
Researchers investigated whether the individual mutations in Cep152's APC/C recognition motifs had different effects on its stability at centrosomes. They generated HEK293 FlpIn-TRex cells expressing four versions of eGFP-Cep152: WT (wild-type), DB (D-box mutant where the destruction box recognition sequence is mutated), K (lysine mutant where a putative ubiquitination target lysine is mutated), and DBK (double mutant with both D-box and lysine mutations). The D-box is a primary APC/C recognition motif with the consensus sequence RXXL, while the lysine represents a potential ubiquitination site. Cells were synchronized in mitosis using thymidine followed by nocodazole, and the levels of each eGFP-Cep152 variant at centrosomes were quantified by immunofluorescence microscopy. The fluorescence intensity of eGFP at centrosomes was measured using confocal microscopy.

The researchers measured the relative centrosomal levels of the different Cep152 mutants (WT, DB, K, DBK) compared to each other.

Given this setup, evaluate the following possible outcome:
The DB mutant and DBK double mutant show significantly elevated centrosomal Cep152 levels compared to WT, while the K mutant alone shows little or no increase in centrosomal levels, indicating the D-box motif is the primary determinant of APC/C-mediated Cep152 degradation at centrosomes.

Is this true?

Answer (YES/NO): NO